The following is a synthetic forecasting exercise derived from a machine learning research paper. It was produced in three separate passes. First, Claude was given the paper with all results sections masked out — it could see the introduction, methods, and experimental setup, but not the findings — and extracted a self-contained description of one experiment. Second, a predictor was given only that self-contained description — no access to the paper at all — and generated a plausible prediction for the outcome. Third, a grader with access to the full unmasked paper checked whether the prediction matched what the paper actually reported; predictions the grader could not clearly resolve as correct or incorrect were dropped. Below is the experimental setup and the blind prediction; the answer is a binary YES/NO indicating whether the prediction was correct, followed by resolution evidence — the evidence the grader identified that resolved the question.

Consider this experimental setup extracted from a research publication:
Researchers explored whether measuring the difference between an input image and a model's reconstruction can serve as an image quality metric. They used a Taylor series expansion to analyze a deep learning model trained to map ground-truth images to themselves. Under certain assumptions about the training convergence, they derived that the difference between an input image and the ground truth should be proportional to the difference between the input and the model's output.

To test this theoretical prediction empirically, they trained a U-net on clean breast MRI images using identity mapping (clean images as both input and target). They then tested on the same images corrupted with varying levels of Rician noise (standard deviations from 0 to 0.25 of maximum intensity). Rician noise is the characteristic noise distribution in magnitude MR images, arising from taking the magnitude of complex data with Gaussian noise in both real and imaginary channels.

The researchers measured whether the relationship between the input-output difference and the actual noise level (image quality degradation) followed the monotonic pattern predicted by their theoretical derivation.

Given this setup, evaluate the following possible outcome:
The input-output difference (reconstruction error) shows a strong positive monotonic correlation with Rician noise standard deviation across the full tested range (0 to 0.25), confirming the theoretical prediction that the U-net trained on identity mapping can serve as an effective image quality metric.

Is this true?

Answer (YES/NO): YES